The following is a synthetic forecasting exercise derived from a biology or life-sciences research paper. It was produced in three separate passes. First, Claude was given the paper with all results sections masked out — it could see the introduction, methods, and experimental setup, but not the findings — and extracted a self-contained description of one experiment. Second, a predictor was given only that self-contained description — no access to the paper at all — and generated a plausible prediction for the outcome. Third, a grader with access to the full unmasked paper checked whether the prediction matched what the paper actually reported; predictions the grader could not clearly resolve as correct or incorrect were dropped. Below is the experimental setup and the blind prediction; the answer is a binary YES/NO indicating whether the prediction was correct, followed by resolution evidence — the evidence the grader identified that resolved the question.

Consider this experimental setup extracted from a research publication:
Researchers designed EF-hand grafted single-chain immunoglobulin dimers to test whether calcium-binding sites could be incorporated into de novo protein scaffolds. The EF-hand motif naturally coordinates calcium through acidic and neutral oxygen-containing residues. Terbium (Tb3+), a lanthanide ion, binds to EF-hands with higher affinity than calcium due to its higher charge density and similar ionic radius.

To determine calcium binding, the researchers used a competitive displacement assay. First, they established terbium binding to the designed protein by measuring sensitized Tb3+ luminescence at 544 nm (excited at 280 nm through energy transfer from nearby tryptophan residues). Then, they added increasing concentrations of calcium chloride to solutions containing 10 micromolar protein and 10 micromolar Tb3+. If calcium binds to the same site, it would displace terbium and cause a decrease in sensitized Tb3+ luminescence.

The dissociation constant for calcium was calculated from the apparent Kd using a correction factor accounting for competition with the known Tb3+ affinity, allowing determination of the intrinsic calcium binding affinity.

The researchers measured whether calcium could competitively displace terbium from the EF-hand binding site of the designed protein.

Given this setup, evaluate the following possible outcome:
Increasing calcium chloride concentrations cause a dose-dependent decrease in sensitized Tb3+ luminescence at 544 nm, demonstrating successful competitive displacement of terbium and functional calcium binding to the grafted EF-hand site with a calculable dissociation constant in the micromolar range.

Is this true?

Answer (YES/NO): NO